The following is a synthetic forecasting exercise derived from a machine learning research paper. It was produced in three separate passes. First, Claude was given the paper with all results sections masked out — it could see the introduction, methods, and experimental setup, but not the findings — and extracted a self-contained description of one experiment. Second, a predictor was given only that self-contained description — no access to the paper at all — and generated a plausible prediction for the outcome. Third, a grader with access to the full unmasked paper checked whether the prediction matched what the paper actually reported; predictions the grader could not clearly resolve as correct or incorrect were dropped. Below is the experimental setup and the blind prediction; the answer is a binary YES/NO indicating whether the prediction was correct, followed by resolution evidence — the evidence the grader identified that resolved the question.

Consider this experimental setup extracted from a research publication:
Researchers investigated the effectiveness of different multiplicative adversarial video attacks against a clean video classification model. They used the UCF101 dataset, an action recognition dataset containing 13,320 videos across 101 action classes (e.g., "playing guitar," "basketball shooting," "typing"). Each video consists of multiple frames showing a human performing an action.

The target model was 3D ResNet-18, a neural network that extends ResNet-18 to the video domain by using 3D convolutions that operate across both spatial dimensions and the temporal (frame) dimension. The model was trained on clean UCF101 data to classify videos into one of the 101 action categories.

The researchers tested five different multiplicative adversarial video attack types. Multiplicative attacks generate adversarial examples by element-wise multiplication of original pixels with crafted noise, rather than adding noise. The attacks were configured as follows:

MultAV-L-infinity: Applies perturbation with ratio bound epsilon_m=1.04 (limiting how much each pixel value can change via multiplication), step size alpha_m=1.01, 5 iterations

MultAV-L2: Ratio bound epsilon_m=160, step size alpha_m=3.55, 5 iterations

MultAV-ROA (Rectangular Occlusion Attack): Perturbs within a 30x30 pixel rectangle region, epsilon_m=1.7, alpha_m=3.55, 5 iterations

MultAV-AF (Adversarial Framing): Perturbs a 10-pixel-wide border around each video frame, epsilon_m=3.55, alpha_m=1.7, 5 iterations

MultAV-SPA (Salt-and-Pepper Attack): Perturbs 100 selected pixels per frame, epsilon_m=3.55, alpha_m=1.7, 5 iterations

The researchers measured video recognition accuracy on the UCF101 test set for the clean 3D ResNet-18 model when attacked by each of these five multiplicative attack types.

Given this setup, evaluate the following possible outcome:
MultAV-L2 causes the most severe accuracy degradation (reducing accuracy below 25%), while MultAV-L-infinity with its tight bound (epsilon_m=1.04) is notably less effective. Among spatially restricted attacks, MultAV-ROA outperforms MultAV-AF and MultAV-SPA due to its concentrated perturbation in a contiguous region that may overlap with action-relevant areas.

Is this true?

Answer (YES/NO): NO